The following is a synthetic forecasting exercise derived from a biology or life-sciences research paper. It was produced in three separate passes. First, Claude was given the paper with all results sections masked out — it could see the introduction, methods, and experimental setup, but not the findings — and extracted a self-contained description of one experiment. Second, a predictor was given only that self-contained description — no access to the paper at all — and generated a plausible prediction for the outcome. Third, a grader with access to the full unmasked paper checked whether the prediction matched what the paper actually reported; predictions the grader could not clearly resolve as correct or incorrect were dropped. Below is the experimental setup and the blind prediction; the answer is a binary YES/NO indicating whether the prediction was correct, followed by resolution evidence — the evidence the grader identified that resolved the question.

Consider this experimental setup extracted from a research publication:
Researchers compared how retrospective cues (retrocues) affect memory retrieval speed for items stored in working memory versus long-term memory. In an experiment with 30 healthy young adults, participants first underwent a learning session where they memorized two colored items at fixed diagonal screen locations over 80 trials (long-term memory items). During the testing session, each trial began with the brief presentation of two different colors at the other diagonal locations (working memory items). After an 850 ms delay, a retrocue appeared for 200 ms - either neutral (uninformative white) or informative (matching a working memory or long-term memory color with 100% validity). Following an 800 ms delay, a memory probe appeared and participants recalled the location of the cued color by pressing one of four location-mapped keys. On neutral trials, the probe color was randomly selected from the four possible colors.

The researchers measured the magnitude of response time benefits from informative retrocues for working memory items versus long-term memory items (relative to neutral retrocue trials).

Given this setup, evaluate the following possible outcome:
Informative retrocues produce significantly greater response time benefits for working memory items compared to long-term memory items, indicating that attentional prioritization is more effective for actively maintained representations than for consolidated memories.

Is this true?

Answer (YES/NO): YES